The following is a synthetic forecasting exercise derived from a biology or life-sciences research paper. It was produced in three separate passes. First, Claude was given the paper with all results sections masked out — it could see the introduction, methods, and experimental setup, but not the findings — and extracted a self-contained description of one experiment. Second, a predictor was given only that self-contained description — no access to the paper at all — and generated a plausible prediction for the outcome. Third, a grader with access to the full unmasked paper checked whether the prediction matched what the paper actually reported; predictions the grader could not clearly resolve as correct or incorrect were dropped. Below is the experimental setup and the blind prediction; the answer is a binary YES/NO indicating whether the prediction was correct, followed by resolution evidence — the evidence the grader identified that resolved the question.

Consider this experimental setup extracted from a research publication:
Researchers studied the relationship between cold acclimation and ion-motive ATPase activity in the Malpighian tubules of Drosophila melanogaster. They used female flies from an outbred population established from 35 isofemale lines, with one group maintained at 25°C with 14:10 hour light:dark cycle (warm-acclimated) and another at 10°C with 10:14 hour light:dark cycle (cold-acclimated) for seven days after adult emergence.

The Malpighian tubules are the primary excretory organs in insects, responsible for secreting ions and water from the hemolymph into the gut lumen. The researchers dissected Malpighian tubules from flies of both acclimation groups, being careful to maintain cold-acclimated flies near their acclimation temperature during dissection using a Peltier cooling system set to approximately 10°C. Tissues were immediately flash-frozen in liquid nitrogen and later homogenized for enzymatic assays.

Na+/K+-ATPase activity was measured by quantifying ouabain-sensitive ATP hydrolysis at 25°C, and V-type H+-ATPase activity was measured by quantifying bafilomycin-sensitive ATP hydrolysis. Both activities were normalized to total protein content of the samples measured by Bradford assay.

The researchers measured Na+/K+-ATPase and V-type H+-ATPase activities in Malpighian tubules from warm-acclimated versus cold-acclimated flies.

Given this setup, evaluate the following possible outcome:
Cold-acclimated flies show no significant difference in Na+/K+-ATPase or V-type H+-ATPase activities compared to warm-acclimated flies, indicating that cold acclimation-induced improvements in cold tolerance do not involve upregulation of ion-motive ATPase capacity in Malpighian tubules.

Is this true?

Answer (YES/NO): NO